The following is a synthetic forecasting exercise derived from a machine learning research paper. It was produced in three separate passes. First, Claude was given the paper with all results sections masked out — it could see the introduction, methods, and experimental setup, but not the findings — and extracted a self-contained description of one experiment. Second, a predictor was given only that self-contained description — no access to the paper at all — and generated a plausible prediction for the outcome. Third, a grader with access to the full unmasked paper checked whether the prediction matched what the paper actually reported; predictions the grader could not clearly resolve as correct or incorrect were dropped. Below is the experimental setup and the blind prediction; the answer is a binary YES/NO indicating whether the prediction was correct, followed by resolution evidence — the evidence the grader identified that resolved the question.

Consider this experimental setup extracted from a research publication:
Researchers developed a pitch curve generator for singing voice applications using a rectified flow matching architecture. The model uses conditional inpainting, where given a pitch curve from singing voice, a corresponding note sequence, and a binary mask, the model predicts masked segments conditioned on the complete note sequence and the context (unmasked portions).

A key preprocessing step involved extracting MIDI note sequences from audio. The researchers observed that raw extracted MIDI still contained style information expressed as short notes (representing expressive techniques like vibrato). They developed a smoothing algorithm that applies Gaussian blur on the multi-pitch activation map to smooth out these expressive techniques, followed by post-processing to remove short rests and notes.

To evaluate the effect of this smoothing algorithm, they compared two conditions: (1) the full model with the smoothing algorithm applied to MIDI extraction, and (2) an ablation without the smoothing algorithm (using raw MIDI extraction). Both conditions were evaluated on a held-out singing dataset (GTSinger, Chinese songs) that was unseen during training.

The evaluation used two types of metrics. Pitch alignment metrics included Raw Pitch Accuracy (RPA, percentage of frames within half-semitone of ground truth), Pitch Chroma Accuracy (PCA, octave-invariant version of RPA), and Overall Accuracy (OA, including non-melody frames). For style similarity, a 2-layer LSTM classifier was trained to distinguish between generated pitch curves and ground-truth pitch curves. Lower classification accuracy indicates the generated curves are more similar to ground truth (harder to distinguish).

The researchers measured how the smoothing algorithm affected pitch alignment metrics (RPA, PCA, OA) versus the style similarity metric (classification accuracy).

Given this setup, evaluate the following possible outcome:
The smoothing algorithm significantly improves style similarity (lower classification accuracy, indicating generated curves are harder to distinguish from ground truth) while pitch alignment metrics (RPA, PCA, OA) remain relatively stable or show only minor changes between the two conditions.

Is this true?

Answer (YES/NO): NO